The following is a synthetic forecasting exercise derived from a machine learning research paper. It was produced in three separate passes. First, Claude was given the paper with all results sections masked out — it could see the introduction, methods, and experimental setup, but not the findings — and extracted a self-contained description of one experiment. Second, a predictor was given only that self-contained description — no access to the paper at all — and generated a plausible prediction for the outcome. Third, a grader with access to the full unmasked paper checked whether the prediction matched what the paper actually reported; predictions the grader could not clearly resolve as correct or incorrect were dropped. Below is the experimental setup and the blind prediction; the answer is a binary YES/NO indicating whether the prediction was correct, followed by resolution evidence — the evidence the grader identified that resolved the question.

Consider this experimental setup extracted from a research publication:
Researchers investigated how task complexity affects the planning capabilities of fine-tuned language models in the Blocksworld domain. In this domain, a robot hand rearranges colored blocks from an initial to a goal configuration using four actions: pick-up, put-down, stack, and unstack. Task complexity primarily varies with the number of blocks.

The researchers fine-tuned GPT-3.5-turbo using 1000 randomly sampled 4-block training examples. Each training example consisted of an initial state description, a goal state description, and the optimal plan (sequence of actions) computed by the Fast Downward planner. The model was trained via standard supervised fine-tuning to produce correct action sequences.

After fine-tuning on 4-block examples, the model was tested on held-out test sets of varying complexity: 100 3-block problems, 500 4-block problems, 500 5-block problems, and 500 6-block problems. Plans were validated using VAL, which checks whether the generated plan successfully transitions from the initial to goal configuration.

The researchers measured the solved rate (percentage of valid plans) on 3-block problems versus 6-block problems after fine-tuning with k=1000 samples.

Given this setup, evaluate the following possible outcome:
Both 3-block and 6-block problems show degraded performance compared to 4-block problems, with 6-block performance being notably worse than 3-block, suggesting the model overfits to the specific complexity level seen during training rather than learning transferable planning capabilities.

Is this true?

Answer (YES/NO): NO